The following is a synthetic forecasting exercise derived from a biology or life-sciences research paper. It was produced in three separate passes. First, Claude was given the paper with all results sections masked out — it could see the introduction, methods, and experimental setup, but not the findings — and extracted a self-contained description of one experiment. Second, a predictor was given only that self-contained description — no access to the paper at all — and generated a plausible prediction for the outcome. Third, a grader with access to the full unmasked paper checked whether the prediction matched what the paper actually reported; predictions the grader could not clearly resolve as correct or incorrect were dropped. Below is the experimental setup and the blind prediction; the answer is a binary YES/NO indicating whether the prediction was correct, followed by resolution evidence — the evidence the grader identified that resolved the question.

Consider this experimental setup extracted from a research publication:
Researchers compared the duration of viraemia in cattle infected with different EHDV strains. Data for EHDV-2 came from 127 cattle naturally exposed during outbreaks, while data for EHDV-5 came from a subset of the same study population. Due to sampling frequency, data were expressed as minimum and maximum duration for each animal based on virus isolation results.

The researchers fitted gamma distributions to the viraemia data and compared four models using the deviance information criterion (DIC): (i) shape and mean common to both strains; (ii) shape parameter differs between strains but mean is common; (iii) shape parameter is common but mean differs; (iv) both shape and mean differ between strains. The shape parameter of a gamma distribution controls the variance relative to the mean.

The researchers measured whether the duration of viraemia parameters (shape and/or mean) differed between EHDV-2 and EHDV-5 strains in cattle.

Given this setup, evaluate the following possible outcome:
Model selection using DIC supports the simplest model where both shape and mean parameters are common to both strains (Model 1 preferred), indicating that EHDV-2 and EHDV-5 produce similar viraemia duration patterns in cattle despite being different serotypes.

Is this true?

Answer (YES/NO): NO